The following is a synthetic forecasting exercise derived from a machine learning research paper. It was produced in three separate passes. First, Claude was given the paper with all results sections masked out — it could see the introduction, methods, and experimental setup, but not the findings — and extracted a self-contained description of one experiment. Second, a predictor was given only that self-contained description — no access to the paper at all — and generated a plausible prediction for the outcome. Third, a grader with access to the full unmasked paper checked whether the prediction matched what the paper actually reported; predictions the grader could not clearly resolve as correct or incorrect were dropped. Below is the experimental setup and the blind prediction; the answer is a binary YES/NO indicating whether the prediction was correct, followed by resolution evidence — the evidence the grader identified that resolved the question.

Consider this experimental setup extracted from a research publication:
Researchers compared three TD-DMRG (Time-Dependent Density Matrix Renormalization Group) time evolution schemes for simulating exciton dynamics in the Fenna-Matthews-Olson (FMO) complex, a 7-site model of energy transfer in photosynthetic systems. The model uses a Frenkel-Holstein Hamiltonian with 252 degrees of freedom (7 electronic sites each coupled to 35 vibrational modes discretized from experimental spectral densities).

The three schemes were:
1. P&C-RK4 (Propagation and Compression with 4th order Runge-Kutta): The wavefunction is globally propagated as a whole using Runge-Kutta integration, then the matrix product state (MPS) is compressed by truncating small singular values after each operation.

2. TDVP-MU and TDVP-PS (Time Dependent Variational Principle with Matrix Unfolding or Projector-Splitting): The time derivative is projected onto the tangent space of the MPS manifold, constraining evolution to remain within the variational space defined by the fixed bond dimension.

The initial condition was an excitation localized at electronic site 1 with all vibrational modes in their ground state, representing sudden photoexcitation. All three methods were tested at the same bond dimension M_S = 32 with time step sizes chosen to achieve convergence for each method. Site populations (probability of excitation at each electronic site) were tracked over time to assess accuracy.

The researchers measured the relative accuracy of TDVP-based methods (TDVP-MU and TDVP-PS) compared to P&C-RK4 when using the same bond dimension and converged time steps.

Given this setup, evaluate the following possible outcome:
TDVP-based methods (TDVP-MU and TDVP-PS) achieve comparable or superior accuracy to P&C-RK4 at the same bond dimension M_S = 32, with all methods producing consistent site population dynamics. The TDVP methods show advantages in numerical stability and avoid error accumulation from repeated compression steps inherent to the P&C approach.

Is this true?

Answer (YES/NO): YES